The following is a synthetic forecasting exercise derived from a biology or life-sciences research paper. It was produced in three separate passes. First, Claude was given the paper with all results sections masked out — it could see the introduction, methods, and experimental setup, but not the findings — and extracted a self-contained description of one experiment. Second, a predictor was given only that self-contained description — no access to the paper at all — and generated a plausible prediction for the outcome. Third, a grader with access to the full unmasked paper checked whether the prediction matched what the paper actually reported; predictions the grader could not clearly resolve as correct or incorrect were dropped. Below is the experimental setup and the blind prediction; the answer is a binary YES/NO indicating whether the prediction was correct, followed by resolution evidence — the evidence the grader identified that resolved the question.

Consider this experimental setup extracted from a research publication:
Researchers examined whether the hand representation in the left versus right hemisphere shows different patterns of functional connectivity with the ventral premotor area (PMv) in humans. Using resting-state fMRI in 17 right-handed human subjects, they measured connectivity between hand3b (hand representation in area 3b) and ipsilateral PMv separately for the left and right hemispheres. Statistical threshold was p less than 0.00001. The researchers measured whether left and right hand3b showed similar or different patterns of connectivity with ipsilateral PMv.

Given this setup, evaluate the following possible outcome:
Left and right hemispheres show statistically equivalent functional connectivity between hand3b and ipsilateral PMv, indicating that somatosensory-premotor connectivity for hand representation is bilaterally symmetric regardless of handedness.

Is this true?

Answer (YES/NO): NO